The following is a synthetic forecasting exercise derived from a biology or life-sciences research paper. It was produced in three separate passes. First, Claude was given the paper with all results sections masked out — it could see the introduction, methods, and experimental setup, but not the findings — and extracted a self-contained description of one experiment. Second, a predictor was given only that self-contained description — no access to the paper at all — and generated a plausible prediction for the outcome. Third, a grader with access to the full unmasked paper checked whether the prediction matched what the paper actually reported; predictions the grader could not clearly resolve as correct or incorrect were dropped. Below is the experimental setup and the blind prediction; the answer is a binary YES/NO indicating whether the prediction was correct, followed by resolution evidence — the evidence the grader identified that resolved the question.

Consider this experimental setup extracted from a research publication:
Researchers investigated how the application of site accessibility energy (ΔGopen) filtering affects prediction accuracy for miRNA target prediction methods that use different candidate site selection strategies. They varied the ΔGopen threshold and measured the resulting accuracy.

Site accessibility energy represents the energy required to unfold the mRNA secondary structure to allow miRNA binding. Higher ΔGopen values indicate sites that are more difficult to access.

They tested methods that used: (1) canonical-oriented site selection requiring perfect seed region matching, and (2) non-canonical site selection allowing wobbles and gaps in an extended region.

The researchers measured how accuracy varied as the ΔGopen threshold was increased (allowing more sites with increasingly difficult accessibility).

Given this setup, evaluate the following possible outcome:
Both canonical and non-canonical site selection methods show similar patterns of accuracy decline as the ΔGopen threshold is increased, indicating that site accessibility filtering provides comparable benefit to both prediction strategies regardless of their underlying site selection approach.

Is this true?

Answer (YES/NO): NO